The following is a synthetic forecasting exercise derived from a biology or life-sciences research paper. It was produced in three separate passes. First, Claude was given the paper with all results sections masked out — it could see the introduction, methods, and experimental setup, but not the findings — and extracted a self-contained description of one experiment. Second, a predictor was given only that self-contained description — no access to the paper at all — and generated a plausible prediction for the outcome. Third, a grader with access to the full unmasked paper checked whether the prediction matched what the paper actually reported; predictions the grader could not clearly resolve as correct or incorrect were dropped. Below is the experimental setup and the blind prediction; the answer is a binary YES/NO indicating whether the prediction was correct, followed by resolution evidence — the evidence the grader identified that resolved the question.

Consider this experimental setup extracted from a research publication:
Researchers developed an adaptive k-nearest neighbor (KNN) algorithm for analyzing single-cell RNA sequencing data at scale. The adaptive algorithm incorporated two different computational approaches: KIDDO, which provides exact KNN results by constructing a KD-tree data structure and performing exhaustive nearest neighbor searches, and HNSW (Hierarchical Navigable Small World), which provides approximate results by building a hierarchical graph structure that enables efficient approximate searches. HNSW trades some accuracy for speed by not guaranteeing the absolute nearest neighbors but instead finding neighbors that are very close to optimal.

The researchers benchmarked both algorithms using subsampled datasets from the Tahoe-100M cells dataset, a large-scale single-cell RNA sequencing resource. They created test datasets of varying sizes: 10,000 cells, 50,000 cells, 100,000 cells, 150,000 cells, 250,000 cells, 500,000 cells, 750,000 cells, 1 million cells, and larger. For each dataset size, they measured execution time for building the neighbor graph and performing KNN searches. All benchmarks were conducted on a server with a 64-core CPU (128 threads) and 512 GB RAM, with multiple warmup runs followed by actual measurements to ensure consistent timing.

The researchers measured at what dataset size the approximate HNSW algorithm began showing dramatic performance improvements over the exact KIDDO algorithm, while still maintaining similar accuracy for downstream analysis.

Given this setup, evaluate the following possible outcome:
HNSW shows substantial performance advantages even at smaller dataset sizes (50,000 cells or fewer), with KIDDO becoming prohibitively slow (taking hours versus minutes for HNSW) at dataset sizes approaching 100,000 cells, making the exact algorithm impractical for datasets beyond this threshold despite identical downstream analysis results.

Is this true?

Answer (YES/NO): NO